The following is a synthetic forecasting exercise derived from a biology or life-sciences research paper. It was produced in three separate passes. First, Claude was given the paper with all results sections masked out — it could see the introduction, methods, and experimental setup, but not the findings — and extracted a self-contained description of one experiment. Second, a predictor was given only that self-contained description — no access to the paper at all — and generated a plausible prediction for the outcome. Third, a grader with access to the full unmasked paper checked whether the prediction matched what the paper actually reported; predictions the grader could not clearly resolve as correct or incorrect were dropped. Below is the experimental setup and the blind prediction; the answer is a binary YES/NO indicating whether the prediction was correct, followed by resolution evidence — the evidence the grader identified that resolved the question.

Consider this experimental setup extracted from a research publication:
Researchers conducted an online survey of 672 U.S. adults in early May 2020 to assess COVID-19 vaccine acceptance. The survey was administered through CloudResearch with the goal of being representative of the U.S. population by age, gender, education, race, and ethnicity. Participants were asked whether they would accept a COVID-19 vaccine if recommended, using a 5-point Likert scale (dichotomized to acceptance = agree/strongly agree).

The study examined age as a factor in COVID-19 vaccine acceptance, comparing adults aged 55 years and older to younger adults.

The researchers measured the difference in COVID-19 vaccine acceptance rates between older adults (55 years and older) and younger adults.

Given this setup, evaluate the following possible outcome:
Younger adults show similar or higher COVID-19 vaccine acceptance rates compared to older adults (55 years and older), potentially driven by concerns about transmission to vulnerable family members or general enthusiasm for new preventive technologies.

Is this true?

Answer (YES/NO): NO